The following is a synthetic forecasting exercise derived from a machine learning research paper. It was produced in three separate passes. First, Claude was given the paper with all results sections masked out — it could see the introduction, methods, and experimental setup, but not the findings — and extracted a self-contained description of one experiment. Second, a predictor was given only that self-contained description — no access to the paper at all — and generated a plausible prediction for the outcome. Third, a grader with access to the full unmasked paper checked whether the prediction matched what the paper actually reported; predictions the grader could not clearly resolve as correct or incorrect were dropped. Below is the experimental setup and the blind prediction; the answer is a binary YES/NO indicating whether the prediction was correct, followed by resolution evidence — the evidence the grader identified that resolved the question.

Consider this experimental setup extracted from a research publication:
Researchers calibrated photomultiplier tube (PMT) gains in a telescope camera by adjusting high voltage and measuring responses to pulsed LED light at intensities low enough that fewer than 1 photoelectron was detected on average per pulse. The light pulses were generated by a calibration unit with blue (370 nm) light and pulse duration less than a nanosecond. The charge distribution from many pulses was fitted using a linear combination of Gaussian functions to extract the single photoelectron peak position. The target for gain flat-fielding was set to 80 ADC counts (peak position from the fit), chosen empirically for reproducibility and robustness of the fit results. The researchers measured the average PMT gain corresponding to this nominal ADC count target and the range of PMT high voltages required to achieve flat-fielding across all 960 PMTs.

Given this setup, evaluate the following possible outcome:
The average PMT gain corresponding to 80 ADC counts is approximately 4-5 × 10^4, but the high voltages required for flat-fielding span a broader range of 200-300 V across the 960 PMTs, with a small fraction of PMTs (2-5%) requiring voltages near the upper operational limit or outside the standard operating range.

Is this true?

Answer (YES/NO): NO